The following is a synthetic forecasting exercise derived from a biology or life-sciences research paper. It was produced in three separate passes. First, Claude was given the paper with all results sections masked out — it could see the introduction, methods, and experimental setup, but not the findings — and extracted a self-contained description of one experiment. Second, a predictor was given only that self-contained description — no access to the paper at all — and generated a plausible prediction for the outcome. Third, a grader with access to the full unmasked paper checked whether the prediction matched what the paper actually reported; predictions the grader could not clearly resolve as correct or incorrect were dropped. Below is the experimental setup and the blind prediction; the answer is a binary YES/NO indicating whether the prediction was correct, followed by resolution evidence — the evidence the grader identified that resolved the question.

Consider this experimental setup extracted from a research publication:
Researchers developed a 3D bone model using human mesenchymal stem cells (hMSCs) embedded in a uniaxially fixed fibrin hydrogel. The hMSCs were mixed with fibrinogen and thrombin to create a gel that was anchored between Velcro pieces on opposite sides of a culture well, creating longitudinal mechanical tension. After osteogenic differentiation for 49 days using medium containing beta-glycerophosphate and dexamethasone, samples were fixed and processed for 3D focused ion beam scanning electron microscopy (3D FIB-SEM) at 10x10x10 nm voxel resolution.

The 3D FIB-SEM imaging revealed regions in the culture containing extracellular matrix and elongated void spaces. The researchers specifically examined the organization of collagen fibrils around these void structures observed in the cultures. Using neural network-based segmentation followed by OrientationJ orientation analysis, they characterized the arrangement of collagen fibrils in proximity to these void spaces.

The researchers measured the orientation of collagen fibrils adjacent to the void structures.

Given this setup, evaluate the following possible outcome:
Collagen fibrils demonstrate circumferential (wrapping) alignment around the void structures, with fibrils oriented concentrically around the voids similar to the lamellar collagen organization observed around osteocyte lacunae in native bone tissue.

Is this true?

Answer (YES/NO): NO